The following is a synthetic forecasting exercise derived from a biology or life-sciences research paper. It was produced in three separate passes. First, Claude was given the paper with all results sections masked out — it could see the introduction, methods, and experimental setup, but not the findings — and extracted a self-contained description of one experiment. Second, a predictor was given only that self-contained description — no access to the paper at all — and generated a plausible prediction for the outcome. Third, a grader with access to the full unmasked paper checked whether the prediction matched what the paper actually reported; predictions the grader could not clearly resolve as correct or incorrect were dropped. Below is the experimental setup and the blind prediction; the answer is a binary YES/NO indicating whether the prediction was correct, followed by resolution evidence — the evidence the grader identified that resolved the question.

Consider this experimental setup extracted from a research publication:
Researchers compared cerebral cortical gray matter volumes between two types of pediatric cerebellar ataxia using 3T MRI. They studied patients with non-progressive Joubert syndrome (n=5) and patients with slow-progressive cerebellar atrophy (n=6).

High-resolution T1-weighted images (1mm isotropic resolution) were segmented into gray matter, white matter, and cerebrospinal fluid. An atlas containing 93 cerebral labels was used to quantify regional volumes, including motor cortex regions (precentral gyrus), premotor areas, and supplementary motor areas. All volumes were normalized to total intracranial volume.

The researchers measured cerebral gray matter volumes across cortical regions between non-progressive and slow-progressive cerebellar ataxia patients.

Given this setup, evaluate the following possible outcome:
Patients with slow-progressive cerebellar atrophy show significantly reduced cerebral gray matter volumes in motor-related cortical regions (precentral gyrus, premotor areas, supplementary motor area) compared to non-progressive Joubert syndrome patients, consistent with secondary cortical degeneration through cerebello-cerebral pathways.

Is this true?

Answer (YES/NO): NO